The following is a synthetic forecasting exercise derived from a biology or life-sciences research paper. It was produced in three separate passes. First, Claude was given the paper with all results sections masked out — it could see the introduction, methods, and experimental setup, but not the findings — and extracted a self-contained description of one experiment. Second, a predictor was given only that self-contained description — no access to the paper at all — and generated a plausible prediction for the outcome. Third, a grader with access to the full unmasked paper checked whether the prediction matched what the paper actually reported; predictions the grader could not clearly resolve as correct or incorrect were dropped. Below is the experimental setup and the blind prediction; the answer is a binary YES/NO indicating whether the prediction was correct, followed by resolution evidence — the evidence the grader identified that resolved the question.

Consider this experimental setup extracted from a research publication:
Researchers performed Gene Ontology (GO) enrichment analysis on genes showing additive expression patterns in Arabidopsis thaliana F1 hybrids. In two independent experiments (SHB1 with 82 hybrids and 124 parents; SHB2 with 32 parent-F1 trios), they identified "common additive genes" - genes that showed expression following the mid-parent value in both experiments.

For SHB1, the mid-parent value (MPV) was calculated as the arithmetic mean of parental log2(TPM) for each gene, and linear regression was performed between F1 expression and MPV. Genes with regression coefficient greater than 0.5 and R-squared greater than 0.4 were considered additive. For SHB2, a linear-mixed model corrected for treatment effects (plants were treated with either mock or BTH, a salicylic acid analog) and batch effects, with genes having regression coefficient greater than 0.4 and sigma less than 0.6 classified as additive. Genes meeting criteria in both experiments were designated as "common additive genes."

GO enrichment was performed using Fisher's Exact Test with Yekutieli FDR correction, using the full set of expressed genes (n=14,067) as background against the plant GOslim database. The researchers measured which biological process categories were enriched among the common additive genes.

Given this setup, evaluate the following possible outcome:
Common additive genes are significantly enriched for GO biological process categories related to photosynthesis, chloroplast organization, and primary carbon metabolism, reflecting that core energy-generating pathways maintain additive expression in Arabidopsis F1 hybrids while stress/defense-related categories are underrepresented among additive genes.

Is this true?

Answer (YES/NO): NO